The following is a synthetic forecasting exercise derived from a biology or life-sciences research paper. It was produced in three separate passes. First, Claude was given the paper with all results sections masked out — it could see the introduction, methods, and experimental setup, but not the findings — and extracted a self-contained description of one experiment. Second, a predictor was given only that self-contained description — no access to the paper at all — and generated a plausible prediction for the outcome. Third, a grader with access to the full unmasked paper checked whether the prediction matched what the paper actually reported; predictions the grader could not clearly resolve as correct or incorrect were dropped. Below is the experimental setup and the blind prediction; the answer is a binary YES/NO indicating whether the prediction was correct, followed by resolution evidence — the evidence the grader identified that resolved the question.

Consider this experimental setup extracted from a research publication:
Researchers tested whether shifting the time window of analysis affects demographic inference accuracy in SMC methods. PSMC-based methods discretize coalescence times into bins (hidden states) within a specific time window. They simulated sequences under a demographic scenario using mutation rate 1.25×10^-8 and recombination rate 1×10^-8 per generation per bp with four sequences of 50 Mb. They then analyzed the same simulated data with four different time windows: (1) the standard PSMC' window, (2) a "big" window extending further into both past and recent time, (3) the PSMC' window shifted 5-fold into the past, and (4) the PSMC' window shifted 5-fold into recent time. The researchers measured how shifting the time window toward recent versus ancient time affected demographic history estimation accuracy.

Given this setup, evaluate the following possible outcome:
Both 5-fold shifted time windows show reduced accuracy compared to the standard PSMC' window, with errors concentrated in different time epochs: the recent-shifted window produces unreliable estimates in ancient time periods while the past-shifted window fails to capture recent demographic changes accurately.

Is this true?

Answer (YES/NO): NO